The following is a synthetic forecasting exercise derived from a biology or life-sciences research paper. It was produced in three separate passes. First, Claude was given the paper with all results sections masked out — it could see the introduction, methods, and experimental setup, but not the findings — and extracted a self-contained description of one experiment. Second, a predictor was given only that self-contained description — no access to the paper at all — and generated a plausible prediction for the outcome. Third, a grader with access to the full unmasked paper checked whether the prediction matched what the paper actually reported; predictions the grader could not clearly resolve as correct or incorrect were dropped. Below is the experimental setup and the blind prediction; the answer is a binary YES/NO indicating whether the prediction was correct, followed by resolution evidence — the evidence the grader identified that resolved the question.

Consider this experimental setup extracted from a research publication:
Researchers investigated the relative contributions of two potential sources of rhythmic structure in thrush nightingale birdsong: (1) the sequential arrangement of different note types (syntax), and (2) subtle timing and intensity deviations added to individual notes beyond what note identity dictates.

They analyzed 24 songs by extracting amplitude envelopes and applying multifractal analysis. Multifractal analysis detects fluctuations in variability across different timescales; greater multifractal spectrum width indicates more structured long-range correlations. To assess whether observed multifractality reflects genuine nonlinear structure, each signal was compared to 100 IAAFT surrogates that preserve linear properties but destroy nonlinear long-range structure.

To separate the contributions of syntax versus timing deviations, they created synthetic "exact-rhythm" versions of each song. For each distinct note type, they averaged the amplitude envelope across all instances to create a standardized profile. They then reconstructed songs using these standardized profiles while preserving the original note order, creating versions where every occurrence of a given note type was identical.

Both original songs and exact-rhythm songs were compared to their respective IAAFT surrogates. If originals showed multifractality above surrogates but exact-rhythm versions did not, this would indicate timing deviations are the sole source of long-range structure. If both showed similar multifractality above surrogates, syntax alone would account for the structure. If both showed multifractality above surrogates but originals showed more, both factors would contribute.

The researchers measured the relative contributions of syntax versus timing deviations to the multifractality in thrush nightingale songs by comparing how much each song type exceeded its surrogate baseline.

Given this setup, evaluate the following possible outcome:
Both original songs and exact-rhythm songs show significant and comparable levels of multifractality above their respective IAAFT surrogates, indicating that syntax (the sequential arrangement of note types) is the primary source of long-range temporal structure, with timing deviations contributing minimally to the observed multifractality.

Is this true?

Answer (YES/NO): NO